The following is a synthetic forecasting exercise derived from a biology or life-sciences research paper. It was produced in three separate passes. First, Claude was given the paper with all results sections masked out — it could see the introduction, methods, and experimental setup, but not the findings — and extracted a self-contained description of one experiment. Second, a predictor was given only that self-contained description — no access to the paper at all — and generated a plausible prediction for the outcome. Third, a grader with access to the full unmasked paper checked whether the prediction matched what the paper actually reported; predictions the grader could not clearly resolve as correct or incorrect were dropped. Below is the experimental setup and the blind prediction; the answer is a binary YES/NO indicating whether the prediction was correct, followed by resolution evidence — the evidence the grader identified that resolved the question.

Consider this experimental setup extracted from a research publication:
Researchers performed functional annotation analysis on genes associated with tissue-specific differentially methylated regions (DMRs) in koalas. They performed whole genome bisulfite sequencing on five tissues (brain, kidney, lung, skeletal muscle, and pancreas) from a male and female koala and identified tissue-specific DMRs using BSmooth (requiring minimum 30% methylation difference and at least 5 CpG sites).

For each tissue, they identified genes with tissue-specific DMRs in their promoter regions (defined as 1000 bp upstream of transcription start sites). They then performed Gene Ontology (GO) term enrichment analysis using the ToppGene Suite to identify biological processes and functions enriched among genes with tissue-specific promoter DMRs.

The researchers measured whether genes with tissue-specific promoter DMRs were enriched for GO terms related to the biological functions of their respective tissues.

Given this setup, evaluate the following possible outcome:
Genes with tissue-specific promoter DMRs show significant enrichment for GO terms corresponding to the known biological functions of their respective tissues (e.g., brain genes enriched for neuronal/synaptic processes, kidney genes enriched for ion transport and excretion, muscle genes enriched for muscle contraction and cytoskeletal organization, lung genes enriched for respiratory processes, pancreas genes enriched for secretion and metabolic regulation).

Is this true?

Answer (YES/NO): NO